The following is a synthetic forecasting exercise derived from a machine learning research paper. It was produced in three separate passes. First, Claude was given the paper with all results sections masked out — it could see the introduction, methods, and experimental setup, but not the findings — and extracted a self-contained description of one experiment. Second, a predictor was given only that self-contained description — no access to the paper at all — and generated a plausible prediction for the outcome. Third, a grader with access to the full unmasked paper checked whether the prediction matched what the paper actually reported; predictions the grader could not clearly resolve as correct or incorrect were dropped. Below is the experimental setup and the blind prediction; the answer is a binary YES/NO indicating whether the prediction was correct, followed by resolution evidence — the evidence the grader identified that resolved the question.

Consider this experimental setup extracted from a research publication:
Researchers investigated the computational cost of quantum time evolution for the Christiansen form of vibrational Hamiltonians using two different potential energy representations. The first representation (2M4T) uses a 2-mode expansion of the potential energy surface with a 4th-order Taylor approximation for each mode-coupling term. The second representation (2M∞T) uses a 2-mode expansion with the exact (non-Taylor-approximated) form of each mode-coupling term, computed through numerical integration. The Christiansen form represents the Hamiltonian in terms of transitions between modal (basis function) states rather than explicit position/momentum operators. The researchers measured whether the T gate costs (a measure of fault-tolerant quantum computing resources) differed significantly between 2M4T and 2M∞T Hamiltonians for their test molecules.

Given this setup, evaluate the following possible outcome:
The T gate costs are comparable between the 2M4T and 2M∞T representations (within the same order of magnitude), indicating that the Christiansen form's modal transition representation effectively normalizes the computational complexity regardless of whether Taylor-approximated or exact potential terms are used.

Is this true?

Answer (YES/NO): YES